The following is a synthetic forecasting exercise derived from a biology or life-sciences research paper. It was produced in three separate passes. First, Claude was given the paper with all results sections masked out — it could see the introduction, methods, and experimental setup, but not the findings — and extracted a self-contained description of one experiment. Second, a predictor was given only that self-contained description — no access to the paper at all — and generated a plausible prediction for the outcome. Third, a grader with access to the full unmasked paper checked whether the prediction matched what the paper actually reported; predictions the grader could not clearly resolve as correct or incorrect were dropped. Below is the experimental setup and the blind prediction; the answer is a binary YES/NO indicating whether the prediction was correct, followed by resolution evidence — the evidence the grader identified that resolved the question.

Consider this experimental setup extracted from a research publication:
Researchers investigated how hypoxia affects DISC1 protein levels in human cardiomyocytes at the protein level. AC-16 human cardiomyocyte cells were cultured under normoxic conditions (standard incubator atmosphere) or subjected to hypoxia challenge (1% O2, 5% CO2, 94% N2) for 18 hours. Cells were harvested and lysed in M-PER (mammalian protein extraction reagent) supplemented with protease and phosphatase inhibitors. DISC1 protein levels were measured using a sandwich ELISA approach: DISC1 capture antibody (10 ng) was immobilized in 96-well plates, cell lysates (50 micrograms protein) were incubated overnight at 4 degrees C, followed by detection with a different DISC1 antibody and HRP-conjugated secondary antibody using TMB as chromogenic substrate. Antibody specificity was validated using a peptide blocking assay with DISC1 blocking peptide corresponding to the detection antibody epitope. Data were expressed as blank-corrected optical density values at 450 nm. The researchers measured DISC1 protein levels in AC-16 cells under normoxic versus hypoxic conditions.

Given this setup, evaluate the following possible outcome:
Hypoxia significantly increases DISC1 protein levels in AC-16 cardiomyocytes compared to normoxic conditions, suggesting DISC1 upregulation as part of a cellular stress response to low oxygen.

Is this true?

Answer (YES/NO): YES